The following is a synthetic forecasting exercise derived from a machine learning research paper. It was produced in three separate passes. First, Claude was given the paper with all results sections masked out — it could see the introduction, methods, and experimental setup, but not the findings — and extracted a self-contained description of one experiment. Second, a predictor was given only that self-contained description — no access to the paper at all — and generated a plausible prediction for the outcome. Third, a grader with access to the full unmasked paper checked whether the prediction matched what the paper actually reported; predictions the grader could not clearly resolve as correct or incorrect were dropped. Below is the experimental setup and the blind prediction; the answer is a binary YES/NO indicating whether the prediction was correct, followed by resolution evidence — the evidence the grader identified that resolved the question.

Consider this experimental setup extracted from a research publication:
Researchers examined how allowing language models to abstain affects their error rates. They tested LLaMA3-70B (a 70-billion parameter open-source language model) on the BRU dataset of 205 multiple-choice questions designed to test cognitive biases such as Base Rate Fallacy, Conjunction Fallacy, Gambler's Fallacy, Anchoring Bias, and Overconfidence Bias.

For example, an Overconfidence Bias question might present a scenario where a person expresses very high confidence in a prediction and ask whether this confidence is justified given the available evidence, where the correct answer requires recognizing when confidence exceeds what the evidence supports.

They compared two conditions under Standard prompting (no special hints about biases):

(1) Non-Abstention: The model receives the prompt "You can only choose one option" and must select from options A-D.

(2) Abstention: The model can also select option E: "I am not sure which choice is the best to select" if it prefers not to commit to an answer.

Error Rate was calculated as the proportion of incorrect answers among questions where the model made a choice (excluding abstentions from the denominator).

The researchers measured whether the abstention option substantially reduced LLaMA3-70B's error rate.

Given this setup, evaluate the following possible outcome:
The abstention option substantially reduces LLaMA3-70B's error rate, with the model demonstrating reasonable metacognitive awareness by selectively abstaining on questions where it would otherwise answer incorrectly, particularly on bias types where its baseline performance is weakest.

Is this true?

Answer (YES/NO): NO